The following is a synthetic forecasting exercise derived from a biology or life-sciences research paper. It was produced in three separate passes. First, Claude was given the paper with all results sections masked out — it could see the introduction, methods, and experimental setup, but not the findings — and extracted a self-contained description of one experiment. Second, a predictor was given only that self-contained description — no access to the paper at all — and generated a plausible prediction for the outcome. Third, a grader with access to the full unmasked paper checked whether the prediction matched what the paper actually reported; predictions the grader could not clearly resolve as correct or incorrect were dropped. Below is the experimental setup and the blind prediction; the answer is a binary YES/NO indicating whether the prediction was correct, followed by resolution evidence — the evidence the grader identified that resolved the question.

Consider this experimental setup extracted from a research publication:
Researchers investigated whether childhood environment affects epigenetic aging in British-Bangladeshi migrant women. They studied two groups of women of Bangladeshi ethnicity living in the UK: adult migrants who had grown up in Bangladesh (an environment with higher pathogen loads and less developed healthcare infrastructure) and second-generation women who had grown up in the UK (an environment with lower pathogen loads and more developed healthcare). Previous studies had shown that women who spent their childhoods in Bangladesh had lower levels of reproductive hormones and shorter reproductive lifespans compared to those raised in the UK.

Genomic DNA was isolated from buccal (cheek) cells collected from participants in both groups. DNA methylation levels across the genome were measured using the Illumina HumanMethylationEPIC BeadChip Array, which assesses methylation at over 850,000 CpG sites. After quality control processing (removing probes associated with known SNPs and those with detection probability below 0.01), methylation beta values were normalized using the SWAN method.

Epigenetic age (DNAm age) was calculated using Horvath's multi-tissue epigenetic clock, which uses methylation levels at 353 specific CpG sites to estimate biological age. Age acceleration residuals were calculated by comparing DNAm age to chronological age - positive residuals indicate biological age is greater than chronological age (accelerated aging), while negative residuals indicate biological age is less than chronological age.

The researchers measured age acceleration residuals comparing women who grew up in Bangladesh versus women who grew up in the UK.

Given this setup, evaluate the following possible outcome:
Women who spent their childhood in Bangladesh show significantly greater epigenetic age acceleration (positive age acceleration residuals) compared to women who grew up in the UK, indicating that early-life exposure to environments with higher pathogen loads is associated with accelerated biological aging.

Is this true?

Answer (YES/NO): YES